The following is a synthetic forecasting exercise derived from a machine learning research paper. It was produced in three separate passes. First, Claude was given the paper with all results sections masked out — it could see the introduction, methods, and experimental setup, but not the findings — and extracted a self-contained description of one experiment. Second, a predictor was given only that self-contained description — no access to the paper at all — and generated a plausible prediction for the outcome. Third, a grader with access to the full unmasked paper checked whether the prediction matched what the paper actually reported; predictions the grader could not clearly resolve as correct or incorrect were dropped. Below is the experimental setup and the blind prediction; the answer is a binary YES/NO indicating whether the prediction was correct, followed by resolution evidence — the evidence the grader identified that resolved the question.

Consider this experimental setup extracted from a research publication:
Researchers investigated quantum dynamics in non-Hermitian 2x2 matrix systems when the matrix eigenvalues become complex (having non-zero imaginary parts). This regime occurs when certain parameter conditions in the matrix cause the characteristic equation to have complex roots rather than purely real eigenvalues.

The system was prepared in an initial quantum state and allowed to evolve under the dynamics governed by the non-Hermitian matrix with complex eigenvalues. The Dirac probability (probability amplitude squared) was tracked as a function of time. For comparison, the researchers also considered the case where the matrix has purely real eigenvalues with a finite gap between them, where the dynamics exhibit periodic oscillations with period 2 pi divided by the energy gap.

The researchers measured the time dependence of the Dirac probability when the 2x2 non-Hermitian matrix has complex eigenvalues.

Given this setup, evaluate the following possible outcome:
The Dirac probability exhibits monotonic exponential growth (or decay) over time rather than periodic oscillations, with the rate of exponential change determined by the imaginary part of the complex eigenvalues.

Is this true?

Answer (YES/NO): YES